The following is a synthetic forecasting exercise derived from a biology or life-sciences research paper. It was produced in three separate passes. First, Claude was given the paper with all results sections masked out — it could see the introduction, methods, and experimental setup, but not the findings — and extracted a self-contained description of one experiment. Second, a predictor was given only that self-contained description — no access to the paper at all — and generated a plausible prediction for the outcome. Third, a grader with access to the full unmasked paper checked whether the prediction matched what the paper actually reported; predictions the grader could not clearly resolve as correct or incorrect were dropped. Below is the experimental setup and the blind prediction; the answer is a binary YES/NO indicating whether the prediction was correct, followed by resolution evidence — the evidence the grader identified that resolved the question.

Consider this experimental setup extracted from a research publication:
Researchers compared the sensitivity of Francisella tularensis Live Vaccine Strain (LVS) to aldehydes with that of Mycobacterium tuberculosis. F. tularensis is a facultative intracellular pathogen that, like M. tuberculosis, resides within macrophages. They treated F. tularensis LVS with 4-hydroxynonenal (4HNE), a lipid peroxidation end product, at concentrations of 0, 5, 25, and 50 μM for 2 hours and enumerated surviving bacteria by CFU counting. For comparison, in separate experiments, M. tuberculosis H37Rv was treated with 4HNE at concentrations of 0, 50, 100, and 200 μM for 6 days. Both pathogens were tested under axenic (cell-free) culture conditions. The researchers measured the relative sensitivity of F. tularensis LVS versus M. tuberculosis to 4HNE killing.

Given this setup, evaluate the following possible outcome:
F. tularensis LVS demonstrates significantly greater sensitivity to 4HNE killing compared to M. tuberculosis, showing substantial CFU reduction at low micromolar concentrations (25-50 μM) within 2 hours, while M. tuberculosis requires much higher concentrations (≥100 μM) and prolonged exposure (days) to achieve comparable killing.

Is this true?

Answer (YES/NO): YES